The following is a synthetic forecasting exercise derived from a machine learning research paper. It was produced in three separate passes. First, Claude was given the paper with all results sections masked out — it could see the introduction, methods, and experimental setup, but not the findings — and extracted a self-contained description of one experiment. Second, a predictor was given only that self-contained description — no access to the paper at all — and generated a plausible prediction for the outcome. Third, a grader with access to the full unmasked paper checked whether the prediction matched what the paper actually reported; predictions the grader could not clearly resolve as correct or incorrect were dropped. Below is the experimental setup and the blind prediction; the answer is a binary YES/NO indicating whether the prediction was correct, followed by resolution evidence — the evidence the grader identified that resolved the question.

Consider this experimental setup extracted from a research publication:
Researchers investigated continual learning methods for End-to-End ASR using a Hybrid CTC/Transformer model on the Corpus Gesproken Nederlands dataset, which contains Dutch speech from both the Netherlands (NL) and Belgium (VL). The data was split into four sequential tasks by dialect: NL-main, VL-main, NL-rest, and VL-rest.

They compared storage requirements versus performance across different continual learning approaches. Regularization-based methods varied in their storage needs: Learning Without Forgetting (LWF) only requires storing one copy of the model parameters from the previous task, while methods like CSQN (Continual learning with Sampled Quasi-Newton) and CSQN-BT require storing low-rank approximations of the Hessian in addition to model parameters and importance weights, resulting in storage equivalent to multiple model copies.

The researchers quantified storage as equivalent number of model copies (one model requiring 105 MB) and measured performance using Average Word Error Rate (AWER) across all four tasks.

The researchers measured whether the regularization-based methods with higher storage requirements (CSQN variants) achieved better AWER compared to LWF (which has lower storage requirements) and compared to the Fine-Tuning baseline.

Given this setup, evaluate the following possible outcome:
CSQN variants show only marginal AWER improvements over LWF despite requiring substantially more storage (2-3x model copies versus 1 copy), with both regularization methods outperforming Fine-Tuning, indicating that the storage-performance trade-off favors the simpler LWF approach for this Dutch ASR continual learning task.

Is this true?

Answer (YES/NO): NO